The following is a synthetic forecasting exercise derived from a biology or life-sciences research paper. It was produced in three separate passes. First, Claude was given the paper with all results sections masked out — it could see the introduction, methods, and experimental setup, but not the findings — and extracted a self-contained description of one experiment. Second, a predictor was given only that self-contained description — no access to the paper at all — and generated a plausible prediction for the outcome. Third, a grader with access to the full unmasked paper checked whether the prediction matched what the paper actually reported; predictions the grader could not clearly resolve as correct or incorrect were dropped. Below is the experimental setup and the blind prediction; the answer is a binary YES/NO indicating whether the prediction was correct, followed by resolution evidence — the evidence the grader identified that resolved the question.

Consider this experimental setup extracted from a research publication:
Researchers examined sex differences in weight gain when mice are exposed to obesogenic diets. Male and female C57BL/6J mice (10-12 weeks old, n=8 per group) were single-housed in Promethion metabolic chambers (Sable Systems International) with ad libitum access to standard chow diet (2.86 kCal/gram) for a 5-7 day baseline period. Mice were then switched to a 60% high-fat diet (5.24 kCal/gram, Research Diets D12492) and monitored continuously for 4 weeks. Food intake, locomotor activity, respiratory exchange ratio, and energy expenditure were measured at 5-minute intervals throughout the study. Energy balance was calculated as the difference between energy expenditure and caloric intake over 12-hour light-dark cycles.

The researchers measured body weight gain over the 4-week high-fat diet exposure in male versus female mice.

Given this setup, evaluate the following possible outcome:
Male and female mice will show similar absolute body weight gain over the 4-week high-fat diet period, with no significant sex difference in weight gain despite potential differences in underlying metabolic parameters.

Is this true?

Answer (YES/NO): NO